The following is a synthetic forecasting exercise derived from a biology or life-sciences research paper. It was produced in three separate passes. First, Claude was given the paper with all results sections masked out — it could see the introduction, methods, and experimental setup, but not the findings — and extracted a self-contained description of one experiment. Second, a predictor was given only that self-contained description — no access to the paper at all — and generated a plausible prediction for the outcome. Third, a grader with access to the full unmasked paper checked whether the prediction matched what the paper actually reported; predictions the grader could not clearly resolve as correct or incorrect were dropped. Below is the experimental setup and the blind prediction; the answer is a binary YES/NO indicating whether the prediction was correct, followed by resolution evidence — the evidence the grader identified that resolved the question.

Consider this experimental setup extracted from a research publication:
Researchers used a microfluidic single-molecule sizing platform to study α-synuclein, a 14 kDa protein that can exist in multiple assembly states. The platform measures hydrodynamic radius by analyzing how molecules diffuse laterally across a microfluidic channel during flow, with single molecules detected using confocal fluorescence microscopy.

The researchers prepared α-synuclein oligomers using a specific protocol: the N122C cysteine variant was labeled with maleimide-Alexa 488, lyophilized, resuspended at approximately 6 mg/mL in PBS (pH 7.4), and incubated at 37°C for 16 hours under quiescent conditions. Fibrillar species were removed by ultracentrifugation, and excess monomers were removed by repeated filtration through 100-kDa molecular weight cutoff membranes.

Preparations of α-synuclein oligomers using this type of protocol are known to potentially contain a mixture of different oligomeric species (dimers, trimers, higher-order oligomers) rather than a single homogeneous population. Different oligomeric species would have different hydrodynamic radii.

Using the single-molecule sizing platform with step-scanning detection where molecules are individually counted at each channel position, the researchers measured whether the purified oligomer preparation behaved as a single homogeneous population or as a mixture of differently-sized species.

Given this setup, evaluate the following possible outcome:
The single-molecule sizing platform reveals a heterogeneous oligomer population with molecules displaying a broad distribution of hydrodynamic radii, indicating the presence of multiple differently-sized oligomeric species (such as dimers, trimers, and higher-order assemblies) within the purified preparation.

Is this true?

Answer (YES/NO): YES